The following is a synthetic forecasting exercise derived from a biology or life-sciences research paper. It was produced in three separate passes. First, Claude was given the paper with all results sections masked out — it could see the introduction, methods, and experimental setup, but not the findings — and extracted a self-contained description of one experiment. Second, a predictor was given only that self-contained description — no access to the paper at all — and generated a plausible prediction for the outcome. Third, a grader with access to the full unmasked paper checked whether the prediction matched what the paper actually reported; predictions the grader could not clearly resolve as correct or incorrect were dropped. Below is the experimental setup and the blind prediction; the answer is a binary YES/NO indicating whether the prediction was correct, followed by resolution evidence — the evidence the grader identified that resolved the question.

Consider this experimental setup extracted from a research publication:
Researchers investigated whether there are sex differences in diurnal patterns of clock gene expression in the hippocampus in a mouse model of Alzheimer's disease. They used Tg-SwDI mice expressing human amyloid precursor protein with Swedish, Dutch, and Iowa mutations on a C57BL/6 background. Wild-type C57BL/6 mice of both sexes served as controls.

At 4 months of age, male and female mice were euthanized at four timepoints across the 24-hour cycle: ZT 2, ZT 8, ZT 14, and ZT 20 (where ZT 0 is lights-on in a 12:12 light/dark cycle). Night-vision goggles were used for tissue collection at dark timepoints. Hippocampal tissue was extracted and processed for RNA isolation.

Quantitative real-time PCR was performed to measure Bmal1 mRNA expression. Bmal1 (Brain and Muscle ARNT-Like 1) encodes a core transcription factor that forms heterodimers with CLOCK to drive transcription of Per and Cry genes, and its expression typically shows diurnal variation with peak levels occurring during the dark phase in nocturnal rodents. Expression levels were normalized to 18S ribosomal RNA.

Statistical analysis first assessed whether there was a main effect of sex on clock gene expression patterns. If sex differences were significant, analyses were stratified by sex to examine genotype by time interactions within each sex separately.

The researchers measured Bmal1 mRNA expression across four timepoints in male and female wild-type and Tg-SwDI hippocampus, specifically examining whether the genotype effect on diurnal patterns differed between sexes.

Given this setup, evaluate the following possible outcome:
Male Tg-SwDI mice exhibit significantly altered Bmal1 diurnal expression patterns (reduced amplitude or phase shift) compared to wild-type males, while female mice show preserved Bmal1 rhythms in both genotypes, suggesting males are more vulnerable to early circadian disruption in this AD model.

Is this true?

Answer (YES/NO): NO